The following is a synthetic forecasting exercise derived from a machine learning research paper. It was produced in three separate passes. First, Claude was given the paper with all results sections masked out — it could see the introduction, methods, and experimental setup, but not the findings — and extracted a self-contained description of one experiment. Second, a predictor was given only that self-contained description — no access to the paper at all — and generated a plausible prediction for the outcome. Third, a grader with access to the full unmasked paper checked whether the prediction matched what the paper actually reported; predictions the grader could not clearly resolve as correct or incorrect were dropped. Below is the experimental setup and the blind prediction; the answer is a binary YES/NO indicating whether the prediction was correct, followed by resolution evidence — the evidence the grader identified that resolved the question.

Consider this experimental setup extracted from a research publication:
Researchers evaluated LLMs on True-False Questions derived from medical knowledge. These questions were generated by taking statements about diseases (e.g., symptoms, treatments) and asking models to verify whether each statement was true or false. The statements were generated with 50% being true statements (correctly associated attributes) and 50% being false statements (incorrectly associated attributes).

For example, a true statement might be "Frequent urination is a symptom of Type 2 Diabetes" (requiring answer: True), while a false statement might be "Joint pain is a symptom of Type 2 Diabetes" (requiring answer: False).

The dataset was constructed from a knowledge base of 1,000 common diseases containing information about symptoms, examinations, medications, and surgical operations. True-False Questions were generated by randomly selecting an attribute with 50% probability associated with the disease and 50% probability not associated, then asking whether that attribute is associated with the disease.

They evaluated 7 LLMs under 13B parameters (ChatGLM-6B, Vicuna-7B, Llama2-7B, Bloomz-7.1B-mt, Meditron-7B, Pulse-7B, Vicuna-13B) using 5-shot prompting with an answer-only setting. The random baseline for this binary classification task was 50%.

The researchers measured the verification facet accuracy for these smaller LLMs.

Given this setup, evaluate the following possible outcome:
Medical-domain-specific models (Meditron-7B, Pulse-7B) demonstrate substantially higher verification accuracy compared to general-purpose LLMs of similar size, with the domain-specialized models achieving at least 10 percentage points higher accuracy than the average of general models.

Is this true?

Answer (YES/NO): NO